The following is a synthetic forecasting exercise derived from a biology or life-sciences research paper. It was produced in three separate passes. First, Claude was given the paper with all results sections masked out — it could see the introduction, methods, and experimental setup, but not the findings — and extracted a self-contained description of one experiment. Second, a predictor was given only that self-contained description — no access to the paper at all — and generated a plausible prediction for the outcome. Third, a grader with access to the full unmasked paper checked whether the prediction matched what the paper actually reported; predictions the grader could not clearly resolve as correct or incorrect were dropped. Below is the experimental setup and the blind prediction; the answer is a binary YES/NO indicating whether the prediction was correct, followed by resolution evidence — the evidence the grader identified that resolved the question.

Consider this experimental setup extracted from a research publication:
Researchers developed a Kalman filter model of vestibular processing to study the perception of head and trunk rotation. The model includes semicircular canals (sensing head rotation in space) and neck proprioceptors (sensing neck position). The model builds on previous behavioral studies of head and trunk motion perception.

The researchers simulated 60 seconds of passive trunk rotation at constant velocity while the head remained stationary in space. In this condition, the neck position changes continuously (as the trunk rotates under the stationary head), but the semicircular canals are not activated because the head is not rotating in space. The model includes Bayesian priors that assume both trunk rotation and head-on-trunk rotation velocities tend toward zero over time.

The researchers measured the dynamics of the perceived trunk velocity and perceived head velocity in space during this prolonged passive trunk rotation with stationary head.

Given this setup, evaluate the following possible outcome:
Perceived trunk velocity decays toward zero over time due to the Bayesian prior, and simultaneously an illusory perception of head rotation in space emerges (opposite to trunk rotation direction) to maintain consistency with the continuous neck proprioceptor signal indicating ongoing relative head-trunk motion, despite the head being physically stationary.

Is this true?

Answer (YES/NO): YES